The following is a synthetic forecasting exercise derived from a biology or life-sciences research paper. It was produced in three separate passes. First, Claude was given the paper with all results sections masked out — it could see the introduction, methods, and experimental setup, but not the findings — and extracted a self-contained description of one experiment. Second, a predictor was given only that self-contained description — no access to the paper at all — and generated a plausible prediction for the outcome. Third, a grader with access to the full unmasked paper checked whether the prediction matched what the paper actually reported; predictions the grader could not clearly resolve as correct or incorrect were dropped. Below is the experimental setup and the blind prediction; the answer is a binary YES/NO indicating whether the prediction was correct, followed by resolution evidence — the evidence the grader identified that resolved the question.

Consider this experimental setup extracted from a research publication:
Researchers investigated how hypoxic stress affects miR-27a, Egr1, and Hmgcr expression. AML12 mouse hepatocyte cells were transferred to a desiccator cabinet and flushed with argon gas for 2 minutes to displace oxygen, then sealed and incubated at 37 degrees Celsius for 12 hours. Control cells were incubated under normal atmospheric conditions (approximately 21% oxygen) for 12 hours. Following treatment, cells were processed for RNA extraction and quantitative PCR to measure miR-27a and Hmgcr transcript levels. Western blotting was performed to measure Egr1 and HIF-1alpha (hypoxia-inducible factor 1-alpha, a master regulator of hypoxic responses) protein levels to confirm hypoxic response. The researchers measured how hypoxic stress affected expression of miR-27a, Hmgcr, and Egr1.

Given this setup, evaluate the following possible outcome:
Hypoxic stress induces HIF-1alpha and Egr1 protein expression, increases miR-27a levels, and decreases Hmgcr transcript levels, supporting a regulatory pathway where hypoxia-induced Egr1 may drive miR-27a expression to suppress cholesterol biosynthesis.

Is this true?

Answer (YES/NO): NO